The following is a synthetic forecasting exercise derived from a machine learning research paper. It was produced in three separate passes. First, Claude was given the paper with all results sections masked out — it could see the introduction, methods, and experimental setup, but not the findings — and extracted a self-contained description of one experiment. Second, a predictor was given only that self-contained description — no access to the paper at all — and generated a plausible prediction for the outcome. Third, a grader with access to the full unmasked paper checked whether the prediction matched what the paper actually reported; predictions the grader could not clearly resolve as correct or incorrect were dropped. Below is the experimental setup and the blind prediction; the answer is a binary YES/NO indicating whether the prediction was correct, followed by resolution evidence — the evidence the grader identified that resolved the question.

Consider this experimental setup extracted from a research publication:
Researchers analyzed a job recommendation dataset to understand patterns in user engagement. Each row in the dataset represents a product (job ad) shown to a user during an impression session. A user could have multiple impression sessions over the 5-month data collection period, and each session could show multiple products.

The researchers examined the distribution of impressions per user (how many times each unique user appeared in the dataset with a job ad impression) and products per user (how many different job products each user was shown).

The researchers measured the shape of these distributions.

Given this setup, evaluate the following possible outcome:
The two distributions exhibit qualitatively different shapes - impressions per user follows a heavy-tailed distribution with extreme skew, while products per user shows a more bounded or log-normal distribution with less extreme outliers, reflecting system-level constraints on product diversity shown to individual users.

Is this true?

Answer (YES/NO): NO